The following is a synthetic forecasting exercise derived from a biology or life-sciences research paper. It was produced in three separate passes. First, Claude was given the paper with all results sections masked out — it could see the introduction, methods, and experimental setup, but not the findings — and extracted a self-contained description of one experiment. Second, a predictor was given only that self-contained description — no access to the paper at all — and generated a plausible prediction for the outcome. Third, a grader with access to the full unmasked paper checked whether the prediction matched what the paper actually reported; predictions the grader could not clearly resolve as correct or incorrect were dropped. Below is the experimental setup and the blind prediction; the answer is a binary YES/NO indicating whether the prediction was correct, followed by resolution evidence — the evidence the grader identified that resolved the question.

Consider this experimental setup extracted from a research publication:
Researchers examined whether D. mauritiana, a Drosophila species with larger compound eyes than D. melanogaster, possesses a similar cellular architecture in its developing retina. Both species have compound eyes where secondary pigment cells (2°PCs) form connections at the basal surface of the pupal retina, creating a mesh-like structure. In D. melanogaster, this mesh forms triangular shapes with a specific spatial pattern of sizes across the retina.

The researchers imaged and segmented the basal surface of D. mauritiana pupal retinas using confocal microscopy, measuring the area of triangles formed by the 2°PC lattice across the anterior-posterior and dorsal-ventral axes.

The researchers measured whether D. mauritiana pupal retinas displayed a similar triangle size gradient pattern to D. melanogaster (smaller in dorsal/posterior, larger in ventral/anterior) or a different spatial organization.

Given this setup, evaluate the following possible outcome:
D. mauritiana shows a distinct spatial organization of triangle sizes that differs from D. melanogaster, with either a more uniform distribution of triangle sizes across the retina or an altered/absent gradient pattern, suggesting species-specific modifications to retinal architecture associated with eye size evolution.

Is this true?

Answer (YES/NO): NO